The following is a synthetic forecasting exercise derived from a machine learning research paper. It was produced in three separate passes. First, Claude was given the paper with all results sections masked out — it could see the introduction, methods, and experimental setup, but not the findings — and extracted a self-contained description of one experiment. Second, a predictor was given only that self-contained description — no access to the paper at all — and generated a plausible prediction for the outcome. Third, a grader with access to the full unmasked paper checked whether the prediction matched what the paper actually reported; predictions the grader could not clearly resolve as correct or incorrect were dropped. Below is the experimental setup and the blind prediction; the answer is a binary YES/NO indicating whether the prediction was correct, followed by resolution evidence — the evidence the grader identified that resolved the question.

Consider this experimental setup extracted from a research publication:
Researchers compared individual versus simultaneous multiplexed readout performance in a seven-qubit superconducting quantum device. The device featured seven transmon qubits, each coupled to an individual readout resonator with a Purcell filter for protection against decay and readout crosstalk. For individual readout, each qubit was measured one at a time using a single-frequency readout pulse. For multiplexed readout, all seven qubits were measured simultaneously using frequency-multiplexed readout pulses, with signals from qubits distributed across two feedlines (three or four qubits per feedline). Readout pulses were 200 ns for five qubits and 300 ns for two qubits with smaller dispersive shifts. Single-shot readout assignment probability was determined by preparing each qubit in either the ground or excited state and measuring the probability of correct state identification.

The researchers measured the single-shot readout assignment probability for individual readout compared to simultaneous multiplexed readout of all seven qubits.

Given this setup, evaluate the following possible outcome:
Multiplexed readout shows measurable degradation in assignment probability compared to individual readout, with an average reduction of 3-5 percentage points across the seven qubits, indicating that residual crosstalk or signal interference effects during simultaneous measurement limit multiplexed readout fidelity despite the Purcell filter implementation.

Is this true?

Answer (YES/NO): NO